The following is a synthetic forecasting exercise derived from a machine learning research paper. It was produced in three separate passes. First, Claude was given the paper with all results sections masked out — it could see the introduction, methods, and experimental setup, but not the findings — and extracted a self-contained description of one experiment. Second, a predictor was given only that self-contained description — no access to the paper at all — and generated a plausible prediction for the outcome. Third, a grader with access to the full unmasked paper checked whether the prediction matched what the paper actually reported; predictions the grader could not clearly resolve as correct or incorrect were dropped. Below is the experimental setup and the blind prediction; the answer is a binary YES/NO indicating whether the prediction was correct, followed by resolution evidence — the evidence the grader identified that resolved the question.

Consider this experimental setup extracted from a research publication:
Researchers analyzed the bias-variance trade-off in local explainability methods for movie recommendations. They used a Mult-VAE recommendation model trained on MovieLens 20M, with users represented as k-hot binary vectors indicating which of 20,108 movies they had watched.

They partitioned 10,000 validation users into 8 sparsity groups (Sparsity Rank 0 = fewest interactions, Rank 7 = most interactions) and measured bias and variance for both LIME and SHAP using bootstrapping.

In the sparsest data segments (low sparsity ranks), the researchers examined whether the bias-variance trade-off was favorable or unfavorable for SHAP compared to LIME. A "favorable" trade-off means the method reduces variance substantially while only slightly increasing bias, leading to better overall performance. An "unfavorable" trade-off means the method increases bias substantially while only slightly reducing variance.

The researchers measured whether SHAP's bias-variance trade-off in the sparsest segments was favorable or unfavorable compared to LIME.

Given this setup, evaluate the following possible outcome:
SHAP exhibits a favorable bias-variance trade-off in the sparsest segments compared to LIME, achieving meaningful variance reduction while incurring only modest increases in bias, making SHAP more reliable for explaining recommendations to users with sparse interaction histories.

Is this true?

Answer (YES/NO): YES